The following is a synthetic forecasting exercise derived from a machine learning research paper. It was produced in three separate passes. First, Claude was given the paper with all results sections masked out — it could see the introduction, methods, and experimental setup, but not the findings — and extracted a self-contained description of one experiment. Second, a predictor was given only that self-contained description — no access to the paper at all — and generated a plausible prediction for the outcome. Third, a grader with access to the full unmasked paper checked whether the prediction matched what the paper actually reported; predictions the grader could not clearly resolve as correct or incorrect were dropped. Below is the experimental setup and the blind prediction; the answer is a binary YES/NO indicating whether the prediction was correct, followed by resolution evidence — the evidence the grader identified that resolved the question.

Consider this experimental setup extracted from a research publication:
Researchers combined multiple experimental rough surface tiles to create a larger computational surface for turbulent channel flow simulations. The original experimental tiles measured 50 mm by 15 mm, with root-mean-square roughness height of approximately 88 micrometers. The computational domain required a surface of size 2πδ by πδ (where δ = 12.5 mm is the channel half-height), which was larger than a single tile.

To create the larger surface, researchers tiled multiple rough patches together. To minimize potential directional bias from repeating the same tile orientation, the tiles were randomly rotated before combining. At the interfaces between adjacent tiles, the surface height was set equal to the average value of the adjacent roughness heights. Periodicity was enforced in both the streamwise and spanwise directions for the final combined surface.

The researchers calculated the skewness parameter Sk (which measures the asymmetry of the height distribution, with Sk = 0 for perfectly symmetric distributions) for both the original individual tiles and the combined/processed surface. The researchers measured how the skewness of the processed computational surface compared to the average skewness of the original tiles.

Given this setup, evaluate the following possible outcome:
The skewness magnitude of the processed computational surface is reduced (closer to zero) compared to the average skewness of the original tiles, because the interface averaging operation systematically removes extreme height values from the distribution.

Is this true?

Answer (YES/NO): YES